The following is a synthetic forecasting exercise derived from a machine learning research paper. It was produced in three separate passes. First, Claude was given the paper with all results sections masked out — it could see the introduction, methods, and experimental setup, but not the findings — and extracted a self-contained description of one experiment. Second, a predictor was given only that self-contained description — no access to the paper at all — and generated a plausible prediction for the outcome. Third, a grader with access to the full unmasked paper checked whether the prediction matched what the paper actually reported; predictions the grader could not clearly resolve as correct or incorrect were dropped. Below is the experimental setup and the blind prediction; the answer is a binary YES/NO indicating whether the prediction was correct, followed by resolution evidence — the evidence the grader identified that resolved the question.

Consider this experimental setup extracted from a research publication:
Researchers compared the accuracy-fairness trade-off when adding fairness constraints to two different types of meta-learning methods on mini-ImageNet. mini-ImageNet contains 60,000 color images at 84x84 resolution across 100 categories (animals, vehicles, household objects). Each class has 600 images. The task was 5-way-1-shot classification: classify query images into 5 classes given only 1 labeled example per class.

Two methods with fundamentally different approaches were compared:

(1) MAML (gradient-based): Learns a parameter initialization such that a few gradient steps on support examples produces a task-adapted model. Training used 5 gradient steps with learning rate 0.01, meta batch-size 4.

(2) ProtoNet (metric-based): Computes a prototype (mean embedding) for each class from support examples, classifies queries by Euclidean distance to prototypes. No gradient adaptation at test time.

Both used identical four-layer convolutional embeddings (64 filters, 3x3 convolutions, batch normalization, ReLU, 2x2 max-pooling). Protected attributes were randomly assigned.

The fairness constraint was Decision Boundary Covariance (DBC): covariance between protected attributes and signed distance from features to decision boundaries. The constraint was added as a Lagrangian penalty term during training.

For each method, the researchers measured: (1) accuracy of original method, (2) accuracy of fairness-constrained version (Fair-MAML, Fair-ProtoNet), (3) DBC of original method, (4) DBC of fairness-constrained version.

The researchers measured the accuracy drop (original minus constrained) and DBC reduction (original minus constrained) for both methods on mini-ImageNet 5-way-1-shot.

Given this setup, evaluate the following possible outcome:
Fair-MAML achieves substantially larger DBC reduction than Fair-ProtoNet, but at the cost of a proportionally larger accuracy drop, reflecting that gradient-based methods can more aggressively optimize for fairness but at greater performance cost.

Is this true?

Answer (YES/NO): YES